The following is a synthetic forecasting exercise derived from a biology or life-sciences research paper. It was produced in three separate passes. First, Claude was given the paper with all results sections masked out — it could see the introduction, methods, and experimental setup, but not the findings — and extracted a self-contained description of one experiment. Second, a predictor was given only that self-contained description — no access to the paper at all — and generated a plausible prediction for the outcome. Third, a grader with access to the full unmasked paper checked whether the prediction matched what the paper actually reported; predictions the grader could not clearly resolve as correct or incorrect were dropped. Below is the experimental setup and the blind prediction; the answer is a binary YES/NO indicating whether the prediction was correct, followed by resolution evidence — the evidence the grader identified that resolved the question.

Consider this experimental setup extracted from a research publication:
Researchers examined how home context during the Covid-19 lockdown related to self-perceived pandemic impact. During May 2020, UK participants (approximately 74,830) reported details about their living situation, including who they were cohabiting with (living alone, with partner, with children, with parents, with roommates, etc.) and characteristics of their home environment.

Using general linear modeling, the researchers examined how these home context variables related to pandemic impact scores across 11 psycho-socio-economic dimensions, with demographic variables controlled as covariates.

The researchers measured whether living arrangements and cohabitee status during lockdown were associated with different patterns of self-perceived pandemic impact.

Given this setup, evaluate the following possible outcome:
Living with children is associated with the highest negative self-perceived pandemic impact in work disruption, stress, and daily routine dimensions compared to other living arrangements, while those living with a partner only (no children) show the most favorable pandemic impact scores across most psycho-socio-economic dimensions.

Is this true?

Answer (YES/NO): NO